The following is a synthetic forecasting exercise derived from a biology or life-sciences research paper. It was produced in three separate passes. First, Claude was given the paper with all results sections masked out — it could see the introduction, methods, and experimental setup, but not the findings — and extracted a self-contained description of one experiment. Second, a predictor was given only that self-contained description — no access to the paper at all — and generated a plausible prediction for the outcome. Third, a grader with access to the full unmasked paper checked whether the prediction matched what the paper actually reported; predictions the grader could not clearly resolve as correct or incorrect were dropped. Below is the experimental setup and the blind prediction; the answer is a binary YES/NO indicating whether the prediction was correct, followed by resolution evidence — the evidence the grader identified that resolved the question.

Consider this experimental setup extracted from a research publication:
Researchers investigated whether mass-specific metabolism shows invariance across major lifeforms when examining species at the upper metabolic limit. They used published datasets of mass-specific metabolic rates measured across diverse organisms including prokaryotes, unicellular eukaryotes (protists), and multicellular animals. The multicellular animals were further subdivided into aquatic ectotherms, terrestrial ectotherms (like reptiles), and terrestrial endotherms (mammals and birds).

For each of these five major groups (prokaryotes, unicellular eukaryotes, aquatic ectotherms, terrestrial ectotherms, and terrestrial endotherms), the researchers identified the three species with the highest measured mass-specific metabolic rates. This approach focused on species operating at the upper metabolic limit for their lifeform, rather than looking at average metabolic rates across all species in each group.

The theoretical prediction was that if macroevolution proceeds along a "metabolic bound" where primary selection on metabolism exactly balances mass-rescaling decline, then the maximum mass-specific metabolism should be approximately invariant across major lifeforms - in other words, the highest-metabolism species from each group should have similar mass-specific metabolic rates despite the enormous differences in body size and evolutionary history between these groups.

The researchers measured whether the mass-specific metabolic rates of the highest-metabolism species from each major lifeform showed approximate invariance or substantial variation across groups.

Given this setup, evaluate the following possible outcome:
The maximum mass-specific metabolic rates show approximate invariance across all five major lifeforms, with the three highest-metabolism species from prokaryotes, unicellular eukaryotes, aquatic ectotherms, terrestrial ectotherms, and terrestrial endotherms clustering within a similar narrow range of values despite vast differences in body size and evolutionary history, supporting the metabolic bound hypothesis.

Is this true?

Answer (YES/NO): YES